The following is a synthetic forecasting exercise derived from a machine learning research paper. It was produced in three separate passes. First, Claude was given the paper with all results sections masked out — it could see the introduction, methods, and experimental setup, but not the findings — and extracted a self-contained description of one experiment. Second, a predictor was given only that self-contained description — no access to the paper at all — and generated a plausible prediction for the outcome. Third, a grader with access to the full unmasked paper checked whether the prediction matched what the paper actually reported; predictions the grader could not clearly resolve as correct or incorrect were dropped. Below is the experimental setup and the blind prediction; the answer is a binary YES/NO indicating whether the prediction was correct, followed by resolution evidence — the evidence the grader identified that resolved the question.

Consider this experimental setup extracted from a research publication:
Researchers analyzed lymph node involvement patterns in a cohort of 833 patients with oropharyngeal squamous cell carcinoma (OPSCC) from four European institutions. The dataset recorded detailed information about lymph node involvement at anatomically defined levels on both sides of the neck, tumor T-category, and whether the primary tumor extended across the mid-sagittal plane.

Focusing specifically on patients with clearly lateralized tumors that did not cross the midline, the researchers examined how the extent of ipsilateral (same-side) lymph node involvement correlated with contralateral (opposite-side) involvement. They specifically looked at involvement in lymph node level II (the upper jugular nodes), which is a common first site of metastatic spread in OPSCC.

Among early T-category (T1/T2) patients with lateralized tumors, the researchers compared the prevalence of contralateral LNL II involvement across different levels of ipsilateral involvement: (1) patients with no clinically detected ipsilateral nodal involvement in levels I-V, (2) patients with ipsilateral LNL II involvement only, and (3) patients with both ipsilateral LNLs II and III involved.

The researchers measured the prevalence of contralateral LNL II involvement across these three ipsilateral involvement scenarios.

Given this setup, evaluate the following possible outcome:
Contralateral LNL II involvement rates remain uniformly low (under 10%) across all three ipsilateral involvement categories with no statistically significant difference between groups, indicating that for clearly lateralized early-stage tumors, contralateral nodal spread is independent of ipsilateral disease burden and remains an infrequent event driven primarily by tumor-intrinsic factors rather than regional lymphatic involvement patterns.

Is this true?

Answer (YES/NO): NO